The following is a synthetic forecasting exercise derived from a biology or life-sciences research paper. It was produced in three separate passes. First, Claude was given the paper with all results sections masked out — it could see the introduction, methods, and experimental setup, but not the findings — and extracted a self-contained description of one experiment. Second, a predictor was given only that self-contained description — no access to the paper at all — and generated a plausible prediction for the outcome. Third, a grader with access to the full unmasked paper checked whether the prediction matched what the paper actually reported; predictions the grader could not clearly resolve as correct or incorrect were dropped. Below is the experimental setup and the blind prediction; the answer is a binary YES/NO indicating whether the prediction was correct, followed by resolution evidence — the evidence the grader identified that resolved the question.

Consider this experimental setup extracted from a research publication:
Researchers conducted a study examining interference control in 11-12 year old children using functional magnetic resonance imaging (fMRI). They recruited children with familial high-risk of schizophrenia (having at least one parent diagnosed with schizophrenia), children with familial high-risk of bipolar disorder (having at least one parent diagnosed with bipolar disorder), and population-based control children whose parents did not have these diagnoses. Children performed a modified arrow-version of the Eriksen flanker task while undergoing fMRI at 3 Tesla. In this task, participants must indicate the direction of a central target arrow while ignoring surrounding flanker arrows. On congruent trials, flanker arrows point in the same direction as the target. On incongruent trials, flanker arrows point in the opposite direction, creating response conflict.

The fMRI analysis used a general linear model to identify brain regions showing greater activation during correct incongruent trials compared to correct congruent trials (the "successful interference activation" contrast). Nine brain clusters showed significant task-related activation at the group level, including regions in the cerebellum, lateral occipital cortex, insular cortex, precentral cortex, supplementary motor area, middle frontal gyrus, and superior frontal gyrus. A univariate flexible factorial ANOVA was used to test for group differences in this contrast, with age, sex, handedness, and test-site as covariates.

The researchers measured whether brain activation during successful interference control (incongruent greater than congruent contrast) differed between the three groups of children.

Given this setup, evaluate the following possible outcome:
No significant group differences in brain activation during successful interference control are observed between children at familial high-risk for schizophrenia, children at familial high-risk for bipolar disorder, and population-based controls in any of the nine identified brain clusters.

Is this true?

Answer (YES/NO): YES